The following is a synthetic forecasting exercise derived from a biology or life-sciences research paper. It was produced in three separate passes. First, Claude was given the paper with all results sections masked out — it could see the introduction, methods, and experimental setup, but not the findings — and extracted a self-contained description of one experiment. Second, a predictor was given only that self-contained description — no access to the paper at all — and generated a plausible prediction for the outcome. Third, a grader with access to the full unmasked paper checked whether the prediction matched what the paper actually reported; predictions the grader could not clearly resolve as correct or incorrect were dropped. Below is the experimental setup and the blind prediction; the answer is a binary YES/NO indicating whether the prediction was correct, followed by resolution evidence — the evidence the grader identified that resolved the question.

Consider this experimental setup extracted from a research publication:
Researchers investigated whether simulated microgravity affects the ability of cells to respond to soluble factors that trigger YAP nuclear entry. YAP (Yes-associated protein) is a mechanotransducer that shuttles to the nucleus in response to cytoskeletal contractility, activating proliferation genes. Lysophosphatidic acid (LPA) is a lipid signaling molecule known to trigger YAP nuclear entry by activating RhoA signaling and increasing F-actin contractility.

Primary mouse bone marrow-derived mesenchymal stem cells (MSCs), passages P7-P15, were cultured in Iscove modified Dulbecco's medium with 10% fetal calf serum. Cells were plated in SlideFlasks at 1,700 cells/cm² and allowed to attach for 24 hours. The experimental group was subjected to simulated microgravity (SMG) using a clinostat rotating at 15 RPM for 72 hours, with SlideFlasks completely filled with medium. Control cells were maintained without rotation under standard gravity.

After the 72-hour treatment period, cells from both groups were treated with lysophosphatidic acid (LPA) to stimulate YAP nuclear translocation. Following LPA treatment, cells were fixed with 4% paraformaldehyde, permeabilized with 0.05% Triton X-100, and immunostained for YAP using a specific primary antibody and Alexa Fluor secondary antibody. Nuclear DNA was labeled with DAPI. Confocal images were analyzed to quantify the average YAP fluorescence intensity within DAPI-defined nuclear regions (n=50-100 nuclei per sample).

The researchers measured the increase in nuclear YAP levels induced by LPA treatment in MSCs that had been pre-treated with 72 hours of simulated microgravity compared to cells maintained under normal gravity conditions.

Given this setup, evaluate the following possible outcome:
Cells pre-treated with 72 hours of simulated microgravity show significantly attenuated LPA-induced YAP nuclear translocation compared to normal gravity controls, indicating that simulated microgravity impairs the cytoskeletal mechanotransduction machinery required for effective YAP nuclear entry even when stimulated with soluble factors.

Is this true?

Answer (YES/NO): YES